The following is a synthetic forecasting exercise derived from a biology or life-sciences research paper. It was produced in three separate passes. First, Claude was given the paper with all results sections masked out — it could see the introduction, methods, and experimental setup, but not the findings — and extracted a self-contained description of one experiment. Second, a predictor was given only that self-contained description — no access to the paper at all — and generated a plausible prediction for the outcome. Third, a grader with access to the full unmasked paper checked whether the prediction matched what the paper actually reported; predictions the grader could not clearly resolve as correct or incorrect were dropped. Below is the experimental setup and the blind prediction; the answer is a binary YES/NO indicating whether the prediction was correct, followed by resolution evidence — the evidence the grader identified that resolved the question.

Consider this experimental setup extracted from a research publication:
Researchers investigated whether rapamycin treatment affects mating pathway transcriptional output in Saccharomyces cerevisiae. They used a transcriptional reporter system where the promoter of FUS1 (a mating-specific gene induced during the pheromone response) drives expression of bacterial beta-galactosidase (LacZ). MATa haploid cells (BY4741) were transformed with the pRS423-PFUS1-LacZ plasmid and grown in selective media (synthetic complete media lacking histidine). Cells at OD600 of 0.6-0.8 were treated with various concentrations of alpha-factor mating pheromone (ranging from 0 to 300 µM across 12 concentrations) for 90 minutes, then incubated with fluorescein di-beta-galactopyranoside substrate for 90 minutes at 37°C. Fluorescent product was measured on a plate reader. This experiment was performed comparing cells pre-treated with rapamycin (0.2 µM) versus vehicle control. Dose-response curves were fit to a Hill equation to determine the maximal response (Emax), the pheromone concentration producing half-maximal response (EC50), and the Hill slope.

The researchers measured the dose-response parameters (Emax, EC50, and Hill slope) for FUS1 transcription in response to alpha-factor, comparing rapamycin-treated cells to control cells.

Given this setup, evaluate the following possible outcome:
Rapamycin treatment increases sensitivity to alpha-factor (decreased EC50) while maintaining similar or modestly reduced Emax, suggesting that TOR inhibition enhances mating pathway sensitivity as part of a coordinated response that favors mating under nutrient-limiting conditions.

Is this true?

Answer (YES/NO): NO